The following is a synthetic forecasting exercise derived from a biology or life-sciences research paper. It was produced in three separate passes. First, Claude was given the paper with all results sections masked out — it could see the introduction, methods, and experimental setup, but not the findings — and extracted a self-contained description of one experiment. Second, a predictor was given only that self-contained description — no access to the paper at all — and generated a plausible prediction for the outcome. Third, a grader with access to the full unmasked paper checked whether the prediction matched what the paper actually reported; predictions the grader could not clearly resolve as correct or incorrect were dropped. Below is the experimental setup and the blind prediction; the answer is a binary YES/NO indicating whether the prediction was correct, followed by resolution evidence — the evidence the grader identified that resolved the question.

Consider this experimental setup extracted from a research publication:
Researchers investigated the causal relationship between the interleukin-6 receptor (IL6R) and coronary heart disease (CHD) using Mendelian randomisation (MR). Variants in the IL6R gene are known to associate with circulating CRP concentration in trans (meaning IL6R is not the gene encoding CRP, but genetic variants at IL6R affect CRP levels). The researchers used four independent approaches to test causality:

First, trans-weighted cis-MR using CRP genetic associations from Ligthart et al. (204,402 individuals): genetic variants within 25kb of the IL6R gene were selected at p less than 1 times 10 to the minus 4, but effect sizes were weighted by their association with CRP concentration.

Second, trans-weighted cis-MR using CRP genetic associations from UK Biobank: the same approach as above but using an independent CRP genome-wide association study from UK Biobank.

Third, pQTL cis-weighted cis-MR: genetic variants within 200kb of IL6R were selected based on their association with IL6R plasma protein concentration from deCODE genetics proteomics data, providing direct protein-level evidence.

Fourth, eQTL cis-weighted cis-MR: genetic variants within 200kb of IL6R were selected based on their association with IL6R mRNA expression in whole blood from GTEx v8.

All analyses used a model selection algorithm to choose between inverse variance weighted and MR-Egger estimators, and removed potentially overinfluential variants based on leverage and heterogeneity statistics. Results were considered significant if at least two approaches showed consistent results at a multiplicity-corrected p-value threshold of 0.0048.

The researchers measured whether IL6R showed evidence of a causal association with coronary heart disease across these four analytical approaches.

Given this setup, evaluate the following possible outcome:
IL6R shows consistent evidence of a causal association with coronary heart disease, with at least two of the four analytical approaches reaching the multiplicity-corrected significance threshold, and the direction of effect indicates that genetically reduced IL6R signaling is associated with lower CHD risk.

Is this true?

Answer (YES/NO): YES